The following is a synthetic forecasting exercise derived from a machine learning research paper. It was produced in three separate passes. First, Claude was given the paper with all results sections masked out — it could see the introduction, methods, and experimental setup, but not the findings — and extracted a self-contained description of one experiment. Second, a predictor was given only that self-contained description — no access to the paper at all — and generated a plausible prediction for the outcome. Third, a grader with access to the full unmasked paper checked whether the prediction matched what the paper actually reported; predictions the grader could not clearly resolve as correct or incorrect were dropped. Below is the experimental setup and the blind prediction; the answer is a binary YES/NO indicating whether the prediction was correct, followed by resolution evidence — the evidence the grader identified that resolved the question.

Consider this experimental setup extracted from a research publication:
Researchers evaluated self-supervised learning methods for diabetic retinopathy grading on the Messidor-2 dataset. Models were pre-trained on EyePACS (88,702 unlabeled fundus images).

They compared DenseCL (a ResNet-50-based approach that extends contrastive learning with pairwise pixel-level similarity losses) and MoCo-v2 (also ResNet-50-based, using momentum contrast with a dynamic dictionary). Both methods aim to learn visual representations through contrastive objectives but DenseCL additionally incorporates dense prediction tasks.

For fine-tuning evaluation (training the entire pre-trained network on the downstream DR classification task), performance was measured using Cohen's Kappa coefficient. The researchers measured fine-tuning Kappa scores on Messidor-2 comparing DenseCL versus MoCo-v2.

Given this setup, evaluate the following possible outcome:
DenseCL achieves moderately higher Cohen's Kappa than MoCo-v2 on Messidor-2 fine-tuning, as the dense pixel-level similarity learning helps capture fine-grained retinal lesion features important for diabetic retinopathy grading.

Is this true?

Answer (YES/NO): YES